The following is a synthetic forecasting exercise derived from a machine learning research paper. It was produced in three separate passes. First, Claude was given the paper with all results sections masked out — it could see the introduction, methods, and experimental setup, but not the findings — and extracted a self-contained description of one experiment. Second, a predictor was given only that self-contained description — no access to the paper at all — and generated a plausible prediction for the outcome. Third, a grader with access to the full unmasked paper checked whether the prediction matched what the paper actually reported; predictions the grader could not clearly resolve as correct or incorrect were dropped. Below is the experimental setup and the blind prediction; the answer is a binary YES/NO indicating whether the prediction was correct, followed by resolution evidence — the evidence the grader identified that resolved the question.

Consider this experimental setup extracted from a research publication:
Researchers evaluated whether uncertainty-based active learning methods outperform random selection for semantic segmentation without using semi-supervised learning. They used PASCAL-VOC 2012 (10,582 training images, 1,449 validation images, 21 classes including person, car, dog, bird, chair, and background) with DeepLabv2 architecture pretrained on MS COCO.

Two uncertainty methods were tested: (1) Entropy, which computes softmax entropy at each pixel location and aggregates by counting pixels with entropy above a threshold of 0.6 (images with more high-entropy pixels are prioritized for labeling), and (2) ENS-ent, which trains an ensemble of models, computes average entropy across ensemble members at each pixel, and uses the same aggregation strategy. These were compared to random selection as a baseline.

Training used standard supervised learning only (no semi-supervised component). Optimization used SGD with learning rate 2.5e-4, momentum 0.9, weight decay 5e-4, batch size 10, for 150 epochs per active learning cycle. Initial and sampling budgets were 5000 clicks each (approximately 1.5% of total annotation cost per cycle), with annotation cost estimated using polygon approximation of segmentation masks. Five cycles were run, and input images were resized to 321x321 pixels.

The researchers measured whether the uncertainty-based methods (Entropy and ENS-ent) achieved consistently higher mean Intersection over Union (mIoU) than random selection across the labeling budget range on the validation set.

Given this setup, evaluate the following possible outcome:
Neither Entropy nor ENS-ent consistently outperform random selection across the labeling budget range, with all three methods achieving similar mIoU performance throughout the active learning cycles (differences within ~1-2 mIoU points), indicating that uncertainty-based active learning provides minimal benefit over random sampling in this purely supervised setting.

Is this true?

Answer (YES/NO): NO